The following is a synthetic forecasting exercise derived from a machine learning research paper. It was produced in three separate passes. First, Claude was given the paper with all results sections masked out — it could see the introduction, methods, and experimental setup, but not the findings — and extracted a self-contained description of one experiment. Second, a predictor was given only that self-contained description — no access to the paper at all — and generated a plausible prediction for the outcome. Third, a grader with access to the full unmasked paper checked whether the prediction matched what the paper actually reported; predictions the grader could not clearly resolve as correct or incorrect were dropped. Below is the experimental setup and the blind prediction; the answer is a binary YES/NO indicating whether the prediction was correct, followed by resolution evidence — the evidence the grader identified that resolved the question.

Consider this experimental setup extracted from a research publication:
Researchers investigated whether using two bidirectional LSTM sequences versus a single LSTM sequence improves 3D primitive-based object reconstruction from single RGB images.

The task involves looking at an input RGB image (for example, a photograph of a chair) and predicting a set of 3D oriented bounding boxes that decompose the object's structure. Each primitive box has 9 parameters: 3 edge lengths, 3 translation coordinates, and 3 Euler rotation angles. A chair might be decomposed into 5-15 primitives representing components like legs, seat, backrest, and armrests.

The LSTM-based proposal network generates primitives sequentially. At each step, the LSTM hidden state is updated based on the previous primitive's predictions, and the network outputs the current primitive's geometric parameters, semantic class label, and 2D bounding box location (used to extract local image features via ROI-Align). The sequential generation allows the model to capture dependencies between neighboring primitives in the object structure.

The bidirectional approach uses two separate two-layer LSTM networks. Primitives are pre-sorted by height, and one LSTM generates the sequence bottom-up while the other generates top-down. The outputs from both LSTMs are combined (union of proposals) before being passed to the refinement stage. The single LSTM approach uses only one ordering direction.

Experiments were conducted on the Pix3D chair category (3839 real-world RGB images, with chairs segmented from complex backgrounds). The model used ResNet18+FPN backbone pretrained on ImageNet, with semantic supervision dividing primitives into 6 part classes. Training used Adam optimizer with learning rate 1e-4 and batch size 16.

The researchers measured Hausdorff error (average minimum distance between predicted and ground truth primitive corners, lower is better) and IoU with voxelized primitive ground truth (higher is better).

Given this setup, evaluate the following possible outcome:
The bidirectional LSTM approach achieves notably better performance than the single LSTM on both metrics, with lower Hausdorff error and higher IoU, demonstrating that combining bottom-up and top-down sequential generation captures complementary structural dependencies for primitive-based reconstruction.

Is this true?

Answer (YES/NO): NO